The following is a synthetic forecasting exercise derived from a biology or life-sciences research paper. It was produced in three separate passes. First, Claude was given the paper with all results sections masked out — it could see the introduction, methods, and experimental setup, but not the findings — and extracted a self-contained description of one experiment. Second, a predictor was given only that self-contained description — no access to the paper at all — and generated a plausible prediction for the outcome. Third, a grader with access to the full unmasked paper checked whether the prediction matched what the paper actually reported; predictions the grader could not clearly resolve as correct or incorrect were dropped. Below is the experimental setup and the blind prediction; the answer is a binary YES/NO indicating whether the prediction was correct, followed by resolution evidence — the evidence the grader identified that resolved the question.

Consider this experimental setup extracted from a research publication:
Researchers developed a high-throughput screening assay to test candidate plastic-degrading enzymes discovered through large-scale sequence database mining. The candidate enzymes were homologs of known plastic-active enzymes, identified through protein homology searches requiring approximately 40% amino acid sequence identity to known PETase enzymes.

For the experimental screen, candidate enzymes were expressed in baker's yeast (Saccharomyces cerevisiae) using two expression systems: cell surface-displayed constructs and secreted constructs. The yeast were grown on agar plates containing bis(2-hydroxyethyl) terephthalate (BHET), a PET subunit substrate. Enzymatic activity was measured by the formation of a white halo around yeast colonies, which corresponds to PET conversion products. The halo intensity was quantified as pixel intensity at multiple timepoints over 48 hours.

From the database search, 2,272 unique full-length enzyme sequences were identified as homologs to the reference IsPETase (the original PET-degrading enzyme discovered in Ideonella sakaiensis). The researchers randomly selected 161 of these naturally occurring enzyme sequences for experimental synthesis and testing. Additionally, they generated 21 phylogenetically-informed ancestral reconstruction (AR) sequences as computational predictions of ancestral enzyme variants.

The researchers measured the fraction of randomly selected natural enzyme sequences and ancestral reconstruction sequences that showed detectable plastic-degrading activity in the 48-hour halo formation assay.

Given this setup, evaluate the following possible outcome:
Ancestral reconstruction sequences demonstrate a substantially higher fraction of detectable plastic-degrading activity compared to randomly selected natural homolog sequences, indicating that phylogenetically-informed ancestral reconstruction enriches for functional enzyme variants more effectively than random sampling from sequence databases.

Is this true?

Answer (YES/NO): YES